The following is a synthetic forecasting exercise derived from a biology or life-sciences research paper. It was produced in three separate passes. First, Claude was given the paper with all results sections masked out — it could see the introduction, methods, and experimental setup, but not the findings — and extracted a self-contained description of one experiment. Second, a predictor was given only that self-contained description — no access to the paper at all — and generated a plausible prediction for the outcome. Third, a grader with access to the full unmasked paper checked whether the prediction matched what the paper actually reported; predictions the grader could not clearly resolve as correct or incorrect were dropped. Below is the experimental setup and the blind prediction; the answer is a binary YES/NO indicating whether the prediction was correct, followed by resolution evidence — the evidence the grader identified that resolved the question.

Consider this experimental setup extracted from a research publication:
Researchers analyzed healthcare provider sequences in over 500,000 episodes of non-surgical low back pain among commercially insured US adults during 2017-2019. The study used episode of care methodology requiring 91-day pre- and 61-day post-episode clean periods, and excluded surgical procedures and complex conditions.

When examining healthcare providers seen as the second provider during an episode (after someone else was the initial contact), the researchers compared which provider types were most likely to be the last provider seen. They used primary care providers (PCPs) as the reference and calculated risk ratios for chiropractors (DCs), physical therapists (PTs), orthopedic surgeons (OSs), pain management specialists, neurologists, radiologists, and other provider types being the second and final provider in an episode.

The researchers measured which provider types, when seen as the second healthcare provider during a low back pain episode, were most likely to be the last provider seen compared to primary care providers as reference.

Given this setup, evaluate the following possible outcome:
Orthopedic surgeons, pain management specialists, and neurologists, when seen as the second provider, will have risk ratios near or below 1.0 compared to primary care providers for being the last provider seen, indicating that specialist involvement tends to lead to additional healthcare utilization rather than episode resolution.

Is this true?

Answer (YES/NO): YES